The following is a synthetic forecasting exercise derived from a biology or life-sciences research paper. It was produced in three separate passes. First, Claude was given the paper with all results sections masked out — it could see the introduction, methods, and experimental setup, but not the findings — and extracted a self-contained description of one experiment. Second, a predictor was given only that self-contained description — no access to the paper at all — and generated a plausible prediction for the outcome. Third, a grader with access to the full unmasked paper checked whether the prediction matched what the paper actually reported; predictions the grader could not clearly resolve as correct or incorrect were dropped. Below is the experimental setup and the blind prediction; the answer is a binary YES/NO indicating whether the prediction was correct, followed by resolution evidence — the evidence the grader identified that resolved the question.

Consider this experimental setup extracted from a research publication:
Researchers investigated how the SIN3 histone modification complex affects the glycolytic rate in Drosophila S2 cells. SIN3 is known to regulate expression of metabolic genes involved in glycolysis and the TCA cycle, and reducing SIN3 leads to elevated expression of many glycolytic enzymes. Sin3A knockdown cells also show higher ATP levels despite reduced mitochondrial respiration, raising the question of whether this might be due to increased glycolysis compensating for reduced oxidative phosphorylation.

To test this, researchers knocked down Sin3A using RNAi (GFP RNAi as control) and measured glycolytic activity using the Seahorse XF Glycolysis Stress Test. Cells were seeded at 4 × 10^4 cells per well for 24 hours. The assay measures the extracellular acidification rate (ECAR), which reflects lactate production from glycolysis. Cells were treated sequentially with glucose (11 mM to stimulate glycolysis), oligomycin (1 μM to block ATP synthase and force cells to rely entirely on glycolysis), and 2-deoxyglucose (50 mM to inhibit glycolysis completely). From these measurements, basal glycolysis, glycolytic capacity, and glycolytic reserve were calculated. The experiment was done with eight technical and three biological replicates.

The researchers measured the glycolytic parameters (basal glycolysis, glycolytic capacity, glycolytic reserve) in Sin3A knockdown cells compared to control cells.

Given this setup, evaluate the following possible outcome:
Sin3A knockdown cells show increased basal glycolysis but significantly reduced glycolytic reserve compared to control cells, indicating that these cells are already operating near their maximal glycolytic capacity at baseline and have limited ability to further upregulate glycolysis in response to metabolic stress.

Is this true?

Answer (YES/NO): NO